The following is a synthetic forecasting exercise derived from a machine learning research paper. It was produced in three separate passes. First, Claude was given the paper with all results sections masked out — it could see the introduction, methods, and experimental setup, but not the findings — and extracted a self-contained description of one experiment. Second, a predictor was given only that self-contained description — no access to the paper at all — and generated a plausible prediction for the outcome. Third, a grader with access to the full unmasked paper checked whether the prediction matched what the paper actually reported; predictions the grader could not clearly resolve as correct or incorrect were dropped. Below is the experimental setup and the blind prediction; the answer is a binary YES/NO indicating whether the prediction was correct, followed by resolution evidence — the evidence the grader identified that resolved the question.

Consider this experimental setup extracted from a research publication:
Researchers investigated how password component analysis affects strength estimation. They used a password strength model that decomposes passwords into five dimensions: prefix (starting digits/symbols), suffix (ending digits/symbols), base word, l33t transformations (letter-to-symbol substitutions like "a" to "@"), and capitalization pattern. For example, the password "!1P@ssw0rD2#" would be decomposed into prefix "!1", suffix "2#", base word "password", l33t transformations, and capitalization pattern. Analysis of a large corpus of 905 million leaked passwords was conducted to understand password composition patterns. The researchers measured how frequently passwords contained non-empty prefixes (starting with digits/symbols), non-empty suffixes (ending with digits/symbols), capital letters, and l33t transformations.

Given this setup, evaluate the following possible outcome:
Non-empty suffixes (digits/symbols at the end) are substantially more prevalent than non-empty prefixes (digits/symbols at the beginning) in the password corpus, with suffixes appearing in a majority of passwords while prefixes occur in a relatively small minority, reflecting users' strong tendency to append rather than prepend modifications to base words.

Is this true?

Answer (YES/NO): YES